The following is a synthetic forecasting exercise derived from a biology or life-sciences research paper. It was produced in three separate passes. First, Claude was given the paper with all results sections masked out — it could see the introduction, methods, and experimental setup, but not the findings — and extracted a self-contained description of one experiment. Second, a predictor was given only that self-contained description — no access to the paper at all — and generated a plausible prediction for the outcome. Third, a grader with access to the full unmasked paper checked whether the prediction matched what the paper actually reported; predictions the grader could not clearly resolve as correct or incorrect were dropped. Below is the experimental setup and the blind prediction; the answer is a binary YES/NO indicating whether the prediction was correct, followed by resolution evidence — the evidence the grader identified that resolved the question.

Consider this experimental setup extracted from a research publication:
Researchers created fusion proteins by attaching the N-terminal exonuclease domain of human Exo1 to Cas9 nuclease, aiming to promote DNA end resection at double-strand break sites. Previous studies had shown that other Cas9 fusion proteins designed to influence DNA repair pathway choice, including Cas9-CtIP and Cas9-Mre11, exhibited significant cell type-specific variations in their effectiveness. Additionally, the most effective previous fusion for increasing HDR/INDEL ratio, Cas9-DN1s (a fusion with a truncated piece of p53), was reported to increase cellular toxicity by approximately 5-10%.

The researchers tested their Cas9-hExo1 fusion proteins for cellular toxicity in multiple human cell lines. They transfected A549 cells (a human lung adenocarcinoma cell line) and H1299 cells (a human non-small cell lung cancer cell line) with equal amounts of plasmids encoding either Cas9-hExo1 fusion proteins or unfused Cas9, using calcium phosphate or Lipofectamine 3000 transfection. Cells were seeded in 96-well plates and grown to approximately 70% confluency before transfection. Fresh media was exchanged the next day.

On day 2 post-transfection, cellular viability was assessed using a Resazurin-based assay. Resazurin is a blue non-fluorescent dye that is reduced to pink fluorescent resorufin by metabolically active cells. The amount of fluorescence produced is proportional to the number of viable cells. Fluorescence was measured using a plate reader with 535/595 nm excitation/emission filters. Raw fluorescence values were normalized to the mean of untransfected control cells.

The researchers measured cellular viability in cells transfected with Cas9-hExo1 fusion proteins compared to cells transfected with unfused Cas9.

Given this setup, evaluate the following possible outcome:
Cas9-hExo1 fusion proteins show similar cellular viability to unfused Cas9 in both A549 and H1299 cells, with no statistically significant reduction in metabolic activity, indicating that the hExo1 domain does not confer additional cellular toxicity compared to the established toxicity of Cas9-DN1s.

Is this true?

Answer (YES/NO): NO